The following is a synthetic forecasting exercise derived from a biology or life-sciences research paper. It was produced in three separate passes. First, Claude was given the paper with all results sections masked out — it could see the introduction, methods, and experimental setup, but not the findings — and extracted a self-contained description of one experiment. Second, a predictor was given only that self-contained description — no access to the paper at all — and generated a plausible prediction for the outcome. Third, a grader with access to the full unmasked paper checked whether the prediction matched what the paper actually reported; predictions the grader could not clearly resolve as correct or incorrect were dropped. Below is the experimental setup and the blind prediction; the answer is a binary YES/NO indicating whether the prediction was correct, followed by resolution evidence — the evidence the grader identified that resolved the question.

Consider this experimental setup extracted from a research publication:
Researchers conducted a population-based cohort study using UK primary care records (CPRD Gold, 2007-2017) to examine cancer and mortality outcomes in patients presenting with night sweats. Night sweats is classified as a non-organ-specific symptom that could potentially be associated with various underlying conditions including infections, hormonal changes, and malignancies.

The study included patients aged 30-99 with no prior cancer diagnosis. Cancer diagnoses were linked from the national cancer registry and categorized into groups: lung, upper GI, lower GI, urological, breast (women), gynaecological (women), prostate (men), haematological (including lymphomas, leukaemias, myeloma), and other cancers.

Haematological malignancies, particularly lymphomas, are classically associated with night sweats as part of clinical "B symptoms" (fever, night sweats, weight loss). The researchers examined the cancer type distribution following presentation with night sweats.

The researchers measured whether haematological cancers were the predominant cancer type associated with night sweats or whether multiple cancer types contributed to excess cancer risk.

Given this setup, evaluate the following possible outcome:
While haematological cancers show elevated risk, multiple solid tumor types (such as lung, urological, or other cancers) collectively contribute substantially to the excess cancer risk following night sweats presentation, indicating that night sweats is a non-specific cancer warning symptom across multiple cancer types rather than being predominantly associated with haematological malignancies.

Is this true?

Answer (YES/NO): YES